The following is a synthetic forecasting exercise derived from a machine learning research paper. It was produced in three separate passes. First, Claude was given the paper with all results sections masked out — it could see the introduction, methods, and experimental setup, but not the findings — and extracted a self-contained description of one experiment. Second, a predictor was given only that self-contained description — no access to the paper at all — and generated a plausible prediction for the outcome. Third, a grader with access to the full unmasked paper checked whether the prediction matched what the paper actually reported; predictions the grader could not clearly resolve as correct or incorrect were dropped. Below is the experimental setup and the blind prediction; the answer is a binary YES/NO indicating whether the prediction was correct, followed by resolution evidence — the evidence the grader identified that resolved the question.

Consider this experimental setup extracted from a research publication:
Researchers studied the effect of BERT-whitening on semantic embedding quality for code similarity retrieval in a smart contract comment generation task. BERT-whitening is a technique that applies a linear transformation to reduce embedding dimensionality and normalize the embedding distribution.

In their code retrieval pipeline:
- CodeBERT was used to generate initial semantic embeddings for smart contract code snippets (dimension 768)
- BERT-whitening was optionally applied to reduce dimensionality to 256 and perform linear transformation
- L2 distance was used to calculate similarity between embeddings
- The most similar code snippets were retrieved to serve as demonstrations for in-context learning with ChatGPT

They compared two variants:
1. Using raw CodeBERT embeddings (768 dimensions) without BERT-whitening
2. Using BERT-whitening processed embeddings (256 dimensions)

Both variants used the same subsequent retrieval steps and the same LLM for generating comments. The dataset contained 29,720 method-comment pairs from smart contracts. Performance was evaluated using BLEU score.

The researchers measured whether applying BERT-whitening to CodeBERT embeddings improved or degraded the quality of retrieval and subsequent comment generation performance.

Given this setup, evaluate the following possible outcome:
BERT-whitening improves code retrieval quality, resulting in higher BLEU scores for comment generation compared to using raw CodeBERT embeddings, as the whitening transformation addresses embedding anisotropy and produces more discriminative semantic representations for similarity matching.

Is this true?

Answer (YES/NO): YES